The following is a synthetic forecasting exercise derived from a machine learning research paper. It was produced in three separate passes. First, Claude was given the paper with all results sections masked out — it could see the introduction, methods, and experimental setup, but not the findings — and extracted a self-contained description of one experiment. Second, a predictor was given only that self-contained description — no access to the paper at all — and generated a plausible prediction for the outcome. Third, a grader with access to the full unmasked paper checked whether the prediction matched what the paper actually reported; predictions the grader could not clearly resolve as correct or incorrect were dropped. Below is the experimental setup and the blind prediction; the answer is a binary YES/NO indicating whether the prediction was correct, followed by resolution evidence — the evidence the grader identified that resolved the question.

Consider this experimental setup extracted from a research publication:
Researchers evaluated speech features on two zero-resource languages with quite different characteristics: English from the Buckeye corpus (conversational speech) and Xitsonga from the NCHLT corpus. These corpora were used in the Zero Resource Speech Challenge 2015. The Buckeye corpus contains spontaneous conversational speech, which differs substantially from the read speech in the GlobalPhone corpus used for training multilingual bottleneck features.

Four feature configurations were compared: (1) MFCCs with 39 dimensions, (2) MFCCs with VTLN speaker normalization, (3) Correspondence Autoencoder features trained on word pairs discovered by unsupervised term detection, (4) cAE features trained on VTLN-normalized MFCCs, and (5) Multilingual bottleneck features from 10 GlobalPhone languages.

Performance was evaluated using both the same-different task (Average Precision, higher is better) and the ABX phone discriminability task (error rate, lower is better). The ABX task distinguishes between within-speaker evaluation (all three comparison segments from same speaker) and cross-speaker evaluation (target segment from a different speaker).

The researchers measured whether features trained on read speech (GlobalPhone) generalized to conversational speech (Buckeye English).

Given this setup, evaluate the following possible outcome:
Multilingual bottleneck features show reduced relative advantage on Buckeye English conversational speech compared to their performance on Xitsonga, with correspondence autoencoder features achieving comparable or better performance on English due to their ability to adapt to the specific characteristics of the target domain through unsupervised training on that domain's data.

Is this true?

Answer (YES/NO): NO